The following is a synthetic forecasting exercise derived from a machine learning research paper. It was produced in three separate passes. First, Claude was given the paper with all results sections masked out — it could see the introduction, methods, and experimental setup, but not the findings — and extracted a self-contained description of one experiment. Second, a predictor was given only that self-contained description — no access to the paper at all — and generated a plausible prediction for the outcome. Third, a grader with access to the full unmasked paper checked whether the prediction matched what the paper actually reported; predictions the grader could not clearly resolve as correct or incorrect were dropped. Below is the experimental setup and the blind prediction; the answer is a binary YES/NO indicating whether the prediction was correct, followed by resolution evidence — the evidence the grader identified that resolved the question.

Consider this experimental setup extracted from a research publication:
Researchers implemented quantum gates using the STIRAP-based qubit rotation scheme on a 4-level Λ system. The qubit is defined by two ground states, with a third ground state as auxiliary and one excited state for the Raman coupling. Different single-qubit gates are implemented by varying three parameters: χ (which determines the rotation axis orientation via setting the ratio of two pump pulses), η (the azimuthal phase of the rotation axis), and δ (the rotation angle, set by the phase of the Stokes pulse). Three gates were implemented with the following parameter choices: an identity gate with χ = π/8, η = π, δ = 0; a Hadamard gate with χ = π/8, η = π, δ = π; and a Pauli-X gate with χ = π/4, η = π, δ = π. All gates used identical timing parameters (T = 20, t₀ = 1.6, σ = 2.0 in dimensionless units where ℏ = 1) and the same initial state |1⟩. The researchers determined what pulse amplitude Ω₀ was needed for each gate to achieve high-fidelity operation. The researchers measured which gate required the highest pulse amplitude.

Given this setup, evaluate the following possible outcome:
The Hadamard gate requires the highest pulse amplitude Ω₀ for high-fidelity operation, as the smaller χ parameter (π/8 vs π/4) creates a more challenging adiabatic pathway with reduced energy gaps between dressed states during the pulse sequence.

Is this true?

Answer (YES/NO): NO